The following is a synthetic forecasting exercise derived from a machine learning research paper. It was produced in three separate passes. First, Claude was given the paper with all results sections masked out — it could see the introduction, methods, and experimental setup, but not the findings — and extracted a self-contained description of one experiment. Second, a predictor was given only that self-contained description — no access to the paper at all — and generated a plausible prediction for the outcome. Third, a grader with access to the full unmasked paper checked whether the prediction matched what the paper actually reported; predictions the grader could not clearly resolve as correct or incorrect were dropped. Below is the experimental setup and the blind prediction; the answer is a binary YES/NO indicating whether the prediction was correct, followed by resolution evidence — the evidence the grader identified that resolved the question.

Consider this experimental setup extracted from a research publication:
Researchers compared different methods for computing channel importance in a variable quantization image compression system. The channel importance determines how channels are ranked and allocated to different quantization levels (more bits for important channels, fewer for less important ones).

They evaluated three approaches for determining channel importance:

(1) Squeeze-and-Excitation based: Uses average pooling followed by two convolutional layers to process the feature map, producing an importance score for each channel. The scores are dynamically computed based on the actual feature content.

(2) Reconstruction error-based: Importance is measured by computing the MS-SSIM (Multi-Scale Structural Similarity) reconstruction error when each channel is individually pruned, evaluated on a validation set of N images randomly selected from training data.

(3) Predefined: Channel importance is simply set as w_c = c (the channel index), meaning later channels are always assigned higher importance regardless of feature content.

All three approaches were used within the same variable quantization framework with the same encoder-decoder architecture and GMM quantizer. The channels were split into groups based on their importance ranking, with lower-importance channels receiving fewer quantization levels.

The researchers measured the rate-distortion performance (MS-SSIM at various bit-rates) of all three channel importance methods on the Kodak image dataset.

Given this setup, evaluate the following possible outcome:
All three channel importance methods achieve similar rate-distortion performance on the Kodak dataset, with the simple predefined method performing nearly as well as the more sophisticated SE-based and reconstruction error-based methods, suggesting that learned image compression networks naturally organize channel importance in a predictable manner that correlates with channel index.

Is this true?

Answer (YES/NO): NO